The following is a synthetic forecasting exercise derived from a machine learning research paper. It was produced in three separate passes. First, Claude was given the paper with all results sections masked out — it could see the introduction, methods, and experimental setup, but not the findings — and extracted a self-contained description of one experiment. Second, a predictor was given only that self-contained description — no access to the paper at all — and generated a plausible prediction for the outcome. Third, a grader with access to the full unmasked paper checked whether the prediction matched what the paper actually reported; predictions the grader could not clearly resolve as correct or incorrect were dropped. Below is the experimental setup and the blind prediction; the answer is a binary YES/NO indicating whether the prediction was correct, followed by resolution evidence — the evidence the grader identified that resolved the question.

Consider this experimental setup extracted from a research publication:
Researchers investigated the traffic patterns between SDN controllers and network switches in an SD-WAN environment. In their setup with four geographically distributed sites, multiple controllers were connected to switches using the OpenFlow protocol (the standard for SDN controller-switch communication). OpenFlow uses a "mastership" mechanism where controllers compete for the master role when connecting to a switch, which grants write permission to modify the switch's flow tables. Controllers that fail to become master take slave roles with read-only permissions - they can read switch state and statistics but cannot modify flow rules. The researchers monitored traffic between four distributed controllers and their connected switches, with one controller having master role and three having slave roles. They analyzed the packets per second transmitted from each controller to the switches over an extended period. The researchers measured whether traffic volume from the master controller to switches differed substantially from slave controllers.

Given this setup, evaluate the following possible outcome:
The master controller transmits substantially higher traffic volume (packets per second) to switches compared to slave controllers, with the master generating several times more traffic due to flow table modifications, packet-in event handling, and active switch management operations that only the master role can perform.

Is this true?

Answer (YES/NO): NO